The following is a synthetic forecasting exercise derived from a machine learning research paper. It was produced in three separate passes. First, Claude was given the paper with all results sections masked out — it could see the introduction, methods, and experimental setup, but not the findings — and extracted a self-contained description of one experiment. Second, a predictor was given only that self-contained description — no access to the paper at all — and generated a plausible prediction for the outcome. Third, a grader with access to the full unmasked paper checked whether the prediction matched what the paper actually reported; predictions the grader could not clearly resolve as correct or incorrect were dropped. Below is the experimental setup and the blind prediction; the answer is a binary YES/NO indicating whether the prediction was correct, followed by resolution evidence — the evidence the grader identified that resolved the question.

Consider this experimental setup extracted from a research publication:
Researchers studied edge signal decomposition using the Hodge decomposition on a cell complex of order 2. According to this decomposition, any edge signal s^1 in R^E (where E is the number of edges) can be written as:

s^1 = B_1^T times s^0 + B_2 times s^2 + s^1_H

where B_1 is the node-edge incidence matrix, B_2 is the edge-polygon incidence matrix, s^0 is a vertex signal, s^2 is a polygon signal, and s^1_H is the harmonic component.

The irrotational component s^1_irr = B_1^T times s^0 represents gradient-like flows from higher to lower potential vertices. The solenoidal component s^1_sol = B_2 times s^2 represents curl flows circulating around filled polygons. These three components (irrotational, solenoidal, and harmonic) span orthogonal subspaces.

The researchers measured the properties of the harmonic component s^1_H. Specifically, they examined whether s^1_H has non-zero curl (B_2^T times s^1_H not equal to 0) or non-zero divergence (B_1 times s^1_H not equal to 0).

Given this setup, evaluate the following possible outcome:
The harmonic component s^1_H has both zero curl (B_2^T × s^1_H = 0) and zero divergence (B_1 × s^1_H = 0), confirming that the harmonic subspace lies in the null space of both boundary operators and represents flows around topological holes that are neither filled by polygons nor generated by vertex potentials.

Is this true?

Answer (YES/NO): YES